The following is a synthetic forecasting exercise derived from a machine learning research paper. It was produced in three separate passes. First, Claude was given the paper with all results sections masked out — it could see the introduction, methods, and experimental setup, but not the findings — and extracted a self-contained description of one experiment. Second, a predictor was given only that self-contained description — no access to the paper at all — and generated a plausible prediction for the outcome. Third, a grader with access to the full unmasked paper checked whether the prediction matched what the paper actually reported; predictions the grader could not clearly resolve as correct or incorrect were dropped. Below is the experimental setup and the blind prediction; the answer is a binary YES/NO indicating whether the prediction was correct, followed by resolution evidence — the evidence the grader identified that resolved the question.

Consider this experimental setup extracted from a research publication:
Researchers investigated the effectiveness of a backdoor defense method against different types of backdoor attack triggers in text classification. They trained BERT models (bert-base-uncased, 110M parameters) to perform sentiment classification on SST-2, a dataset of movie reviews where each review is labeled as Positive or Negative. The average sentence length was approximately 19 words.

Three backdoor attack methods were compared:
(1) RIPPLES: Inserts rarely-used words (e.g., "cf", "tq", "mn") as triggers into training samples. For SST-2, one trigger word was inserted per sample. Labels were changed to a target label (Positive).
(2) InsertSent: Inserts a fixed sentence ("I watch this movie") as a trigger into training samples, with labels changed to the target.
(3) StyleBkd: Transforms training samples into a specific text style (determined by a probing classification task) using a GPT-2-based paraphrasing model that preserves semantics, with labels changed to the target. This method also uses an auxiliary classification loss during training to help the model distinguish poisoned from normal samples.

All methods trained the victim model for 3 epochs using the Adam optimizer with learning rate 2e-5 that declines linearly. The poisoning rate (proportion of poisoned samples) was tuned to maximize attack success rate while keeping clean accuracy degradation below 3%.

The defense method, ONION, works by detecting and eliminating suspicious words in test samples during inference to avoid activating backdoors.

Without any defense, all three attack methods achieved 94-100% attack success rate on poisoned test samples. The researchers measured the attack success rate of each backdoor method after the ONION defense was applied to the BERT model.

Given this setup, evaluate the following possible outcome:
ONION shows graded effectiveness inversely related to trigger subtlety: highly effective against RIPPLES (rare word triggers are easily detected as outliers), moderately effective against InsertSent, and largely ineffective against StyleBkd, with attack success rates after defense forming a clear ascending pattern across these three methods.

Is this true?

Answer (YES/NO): NO